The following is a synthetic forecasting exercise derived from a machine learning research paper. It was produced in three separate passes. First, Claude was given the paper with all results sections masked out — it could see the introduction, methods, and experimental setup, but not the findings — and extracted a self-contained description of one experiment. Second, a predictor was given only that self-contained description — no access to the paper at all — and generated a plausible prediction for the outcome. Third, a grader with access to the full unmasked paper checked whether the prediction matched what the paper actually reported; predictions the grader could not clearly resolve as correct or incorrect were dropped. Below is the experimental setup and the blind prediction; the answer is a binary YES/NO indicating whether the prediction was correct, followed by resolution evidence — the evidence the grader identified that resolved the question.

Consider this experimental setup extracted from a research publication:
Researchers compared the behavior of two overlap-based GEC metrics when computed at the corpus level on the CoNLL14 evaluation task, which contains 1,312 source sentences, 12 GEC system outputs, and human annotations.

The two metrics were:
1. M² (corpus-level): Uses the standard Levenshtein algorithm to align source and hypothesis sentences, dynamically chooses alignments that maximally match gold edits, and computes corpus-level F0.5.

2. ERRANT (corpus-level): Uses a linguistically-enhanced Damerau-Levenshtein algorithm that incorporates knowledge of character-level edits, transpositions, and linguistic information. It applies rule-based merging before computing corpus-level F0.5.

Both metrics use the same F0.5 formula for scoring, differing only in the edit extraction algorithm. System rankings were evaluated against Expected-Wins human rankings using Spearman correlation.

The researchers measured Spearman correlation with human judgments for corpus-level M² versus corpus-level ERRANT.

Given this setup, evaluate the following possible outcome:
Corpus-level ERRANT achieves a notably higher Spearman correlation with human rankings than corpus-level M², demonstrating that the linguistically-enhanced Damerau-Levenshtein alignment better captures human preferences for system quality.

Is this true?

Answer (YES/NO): NO